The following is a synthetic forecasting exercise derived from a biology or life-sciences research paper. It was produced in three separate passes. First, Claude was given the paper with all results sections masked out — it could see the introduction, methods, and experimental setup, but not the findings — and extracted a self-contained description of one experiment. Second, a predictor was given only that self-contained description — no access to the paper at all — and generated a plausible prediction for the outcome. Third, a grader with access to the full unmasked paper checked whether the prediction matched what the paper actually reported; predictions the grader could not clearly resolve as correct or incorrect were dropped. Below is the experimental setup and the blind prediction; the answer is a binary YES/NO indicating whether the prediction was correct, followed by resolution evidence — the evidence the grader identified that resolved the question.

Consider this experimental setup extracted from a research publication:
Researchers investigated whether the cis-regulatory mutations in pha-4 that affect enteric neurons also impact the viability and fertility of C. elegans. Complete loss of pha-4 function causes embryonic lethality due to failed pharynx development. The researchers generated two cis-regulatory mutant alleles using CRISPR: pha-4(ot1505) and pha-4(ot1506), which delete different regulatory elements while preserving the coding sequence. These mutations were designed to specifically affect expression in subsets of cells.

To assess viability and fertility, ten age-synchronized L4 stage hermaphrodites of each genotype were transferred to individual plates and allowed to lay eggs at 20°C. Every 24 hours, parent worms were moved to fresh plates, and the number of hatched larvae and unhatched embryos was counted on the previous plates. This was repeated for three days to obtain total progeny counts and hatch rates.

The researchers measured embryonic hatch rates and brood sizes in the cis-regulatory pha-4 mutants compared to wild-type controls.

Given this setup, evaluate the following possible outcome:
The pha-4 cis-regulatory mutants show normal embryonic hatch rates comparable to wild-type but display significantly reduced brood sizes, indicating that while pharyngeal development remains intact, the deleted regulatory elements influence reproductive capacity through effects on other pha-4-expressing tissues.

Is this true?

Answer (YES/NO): NO